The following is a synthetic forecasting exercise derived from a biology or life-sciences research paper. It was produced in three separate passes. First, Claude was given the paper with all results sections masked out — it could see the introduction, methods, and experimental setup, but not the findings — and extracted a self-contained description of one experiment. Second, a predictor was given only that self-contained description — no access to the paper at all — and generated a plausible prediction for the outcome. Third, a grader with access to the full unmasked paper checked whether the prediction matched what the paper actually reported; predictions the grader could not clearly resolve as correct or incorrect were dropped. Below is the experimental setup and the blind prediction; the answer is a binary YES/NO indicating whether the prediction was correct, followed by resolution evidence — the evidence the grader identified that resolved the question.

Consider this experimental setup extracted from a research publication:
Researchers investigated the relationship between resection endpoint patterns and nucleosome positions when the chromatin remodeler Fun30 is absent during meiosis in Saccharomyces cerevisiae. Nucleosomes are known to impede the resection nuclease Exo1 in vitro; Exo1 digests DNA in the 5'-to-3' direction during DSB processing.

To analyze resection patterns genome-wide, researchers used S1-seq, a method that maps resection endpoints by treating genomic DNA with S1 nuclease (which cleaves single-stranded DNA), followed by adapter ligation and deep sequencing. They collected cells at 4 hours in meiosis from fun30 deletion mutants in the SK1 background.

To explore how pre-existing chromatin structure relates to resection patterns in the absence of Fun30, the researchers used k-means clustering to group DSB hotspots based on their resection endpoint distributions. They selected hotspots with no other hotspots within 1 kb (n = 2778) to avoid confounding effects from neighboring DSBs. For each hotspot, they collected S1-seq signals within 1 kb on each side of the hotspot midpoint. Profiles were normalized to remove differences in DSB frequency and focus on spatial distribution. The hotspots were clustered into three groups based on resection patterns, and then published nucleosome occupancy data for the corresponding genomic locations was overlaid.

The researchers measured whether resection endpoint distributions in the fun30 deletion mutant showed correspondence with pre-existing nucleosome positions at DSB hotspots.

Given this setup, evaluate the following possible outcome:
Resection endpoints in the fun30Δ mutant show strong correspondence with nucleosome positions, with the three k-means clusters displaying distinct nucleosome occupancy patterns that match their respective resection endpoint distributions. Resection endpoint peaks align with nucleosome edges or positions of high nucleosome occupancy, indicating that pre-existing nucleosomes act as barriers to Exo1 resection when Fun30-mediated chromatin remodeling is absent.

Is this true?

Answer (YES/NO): YES